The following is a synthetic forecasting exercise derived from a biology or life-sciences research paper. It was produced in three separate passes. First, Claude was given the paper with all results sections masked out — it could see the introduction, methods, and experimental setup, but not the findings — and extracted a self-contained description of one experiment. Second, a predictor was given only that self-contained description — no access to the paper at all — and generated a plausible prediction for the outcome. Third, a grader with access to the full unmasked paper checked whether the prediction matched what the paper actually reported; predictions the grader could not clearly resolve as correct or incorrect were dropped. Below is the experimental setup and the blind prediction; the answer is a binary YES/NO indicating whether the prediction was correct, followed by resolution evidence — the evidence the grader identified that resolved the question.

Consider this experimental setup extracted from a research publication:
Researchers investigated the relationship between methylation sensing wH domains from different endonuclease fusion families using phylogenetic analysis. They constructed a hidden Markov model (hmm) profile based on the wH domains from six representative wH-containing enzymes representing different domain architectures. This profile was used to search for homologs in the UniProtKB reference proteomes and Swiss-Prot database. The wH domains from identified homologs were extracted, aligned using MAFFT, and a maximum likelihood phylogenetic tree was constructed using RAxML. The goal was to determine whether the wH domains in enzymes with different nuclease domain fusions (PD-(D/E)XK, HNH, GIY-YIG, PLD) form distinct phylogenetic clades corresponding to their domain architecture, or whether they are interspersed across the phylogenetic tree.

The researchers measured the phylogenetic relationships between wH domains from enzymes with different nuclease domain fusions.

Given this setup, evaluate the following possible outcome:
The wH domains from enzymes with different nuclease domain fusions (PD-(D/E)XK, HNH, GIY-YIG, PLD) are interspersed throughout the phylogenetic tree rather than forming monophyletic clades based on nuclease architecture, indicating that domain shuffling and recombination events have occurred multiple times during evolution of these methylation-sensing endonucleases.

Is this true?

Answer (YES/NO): NO